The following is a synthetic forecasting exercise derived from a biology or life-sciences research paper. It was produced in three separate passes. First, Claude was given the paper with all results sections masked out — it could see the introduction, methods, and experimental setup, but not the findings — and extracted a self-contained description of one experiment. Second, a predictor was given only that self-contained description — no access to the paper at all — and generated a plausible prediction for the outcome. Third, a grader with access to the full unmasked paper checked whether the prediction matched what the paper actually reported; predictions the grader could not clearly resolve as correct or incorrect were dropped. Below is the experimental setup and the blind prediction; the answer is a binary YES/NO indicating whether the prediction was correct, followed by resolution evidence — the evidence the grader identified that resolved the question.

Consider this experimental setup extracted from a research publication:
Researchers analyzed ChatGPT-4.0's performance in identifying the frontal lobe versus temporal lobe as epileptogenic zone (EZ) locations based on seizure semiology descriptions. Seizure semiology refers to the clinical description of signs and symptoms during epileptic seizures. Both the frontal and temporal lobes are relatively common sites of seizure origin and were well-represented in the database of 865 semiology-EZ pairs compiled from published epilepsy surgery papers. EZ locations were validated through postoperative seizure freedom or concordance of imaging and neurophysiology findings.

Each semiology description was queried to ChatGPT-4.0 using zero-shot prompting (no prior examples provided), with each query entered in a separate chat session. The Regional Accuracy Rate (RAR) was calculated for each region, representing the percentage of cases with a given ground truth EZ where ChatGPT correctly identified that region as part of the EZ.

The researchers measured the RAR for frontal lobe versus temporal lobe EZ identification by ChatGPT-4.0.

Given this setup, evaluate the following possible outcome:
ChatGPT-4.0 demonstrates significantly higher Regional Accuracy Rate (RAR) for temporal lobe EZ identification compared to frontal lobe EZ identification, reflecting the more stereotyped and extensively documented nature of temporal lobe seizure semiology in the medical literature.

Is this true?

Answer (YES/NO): NO